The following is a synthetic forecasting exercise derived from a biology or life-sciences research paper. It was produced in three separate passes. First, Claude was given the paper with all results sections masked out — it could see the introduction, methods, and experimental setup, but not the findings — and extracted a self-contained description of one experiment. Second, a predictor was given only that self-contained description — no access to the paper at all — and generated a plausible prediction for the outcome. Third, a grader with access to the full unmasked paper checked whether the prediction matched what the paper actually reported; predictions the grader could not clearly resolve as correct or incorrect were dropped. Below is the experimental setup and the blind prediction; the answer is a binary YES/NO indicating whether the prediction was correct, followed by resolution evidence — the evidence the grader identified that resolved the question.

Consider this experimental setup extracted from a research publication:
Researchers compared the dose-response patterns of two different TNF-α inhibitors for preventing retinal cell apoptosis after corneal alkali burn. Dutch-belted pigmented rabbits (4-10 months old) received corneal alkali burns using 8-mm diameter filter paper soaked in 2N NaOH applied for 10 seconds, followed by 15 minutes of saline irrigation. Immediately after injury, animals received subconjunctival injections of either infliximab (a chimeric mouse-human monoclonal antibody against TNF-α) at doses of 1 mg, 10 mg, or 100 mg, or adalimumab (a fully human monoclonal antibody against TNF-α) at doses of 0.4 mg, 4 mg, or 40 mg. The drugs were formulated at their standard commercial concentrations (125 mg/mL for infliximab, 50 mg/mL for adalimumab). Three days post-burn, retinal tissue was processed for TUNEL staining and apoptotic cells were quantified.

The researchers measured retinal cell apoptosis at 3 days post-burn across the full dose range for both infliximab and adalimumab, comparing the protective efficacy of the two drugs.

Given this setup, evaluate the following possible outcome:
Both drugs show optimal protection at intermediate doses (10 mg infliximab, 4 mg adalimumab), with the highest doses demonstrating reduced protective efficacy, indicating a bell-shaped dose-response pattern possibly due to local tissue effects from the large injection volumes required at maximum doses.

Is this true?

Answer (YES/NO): NO